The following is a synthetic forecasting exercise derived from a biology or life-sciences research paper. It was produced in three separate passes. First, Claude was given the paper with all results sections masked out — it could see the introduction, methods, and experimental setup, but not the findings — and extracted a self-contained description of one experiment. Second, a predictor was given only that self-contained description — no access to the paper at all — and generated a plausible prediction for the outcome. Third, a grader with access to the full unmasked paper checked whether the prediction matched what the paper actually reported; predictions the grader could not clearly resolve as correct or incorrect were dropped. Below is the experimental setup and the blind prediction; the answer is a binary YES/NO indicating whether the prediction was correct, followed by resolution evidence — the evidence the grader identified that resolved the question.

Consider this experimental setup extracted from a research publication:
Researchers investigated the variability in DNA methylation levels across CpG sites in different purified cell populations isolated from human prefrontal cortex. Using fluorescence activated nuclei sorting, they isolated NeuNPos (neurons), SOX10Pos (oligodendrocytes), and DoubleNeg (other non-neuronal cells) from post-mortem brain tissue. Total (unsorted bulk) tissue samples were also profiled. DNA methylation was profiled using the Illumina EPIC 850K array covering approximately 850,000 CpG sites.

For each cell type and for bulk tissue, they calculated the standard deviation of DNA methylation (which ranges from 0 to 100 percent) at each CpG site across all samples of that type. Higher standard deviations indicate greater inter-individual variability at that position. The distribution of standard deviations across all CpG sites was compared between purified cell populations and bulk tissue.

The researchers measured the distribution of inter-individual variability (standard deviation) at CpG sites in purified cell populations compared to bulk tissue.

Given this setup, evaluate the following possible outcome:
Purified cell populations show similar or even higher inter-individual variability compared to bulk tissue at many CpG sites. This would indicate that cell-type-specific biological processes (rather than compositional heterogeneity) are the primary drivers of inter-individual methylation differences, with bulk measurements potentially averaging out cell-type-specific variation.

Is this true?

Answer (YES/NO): NO